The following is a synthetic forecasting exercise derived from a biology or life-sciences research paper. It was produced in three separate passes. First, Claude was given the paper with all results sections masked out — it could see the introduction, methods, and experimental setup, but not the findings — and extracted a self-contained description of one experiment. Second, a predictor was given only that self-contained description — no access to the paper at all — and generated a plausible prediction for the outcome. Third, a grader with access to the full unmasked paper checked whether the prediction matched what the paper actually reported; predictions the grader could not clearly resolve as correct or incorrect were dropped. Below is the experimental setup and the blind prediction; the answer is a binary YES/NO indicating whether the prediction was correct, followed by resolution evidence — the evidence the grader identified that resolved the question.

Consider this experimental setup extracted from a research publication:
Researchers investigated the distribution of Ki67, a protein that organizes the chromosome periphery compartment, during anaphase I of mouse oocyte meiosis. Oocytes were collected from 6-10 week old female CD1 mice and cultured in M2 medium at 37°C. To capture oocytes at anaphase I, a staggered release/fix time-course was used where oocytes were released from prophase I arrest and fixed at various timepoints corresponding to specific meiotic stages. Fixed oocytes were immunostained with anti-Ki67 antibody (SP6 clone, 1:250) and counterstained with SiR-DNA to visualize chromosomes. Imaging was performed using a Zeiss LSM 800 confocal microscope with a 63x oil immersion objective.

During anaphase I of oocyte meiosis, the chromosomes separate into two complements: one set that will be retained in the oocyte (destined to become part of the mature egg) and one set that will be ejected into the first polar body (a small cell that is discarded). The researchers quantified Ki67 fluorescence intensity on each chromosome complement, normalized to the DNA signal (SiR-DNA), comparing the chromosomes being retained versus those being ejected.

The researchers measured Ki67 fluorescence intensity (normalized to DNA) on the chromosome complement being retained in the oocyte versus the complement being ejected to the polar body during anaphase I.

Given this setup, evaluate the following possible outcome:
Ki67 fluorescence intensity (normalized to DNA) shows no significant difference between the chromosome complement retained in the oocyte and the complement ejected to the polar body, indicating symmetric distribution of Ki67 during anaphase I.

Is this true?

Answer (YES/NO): NO